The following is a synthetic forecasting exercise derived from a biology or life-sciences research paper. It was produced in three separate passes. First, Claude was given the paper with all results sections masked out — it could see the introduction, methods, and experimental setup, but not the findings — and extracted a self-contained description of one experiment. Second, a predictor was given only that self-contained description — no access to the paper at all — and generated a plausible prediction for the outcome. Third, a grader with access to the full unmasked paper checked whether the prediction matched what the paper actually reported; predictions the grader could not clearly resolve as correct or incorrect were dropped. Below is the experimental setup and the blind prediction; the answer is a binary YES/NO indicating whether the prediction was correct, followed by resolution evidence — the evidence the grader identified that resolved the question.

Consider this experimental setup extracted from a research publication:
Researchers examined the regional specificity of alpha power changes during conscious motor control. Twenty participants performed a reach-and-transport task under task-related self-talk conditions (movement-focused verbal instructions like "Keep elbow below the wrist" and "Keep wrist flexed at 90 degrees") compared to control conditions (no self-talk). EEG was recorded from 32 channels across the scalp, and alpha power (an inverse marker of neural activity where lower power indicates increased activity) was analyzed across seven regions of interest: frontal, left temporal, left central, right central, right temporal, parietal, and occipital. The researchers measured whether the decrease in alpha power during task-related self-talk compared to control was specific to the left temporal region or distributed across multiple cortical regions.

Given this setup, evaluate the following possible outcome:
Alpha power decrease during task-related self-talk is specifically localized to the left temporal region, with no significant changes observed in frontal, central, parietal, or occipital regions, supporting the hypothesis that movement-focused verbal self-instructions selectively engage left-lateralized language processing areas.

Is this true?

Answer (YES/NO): NO